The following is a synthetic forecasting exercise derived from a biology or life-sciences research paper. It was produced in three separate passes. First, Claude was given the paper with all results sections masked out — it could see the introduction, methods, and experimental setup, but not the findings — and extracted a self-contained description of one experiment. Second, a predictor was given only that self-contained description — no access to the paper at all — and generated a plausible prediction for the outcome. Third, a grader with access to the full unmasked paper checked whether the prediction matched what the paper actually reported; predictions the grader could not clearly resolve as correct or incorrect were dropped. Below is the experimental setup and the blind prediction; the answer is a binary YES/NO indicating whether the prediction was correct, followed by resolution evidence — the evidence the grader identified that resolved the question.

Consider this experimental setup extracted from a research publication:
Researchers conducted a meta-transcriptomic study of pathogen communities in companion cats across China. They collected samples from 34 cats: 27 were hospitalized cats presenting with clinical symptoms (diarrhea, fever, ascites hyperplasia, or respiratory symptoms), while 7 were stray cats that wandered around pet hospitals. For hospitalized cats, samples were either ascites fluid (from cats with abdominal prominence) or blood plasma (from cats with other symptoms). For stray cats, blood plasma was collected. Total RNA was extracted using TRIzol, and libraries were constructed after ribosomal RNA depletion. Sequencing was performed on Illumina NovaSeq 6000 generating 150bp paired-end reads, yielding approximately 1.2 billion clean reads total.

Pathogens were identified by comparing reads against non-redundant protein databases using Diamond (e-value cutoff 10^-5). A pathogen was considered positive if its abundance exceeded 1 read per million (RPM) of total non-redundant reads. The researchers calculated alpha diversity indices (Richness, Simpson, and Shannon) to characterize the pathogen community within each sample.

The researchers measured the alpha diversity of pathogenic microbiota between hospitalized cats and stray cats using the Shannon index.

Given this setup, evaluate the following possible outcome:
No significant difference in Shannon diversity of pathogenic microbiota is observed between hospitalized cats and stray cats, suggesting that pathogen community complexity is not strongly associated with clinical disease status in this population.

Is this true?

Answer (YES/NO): NO